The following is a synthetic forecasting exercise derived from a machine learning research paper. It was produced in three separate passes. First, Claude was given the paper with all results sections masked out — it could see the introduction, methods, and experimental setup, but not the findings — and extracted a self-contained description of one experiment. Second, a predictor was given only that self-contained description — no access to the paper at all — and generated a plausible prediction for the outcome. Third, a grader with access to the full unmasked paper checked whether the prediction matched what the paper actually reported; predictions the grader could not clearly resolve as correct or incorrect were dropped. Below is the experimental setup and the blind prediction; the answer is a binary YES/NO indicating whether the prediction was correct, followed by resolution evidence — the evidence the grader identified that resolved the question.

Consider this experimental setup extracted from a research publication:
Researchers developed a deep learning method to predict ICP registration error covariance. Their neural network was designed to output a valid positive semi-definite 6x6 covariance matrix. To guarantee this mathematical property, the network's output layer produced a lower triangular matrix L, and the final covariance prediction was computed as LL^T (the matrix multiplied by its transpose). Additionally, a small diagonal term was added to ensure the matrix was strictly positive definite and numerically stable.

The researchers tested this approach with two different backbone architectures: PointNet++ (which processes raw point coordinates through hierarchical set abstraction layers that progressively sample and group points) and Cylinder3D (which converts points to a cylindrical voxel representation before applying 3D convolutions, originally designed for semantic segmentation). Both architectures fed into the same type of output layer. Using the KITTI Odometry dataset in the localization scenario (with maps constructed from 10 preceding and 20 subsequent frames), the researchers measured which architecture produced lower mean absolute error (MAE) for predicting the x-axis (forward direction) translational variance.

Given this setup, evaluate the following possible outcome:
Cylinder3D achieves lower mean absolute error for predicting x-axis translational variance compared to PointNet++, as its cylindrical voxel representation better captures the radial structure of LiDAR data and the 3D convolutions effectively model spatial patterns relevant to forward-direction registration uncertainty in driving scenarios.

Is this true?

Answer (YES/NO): NO